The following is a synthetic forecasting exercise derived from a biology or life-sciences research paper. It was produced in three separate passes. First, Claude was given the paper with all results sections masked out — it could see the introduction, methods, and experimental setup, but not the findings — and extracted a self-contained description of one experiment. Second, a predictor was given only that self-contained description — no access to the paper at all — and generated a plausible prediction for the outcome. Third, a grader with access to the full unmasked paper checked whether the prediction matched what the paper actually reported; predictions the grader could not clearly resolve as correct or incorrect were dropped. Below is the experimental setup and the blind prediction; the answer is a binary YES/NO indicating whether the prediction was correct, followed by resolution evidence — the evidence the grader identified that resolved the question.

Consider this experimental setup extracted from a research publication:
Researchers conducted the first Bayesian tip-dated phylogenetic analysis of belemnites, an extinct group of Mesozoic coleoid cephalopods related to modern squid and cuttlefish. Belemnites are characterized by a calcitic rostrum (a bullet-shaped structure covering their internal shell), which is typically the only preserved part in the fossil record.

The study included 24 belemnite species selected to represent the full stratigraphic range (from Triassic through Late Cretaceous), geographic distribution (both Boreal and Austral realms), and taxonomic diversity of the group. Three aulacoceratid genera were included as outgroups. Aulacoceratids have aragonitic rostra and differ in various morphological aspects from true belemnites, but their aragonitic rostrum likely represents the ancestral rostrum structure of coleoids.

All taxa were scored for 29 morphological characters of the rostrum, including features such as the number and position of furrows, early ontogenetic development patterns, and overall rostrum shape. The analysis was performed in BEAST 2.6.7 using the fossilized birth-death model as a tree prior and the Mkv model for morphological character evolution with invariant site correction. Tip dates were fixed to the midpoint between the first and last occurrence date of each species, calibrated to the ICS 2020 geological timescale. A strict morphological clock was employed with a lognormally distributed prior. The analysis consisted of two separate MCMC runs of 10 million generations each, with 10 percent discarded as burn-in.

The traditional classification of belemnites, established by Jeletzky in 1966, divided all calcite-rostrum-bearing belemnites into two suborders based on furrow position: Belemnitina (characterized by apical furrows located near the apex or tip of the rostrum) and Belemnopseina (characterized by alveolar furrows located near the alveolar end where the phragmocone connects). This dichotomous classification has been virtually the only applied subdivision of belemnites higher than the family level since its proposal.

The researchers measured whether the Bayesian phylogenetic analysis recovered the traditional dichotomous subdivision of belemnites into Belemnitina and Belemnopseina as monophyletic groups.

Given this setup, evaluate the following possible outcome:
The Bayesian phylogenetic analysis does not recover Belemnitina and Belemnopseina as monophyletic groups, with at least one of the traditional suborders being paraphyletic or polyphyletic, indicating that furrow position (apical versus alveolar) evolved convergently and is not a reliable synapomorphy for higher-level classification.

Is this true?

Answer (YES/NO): YES